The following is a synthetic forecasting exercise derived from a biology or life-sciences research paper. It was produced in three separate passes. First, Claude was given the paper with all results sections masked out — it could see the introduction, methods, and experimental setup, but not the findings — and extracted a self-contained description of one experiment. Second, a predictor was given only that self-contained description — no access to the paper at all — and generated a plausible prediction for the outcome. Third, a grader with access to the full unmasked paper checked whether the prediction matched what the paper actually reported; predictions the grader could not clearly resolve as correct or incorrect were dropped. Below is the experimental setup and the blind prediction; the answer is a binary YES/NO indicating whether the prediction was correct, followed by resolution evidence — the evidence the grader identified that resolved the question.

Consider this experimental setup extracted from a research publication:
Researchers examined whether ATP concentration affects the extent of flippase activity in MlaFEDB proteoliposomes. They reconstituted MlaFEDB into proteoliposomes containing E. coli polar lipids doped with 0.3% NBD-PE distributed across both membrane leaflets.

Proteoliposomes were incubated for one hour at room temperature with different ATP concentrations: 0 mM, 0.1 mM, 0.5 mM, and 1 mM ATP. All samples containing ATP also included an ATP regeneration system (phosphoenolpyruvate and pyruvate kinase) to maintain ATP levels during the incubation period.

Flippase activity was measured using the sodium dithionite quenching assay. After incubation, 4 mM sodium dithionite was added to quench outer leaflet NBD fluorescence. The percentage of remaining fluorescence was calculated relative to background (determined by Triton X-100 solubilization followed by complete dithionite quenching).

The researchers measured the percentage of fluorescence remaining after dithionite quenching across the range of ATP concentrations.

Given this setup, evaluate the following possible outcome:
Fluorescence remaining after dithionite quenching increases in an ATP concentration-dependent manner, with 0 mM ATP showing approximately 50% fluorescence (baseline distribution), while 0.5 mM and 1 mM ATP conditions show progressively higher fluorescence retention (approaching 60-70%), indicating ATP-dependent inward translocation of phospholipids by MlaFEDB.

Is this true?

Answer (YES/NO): NO